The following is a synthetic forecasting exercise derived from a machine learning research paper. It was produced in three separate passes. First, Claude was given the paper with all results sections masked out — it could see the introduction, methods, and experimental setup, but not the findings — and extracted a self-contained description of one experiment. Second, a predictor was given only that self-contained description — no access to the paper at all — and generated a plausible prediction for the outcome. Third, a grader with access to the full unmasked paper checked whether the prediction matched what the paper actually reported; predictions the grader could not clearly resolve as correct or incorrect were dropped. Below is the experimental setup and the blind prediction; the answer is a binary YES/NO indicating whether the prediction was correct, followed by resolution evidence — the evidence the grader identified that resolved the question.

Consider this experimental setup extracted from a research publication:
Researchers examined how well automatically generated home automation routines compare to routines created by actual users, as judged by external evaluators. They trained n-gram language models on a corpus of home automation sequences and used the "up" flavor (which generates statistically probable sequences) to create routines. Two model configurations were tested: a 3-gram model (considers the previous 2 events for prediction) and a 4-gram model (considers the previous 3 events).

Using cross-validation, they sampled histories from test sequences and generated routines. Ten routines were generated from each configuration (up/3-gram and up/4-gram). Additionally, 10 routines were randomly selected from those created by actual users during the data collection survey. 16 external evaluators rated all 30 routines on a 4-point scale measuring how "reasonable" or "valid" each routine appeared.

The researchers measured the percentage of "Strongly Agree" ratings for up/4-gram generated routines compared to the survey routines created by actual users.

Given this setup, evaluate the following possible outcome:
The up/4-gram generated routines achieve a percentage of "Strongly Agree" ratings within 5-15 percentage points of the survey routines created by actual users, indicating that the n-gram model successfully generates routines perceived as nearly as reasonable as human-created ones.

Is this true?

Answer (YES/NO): YES